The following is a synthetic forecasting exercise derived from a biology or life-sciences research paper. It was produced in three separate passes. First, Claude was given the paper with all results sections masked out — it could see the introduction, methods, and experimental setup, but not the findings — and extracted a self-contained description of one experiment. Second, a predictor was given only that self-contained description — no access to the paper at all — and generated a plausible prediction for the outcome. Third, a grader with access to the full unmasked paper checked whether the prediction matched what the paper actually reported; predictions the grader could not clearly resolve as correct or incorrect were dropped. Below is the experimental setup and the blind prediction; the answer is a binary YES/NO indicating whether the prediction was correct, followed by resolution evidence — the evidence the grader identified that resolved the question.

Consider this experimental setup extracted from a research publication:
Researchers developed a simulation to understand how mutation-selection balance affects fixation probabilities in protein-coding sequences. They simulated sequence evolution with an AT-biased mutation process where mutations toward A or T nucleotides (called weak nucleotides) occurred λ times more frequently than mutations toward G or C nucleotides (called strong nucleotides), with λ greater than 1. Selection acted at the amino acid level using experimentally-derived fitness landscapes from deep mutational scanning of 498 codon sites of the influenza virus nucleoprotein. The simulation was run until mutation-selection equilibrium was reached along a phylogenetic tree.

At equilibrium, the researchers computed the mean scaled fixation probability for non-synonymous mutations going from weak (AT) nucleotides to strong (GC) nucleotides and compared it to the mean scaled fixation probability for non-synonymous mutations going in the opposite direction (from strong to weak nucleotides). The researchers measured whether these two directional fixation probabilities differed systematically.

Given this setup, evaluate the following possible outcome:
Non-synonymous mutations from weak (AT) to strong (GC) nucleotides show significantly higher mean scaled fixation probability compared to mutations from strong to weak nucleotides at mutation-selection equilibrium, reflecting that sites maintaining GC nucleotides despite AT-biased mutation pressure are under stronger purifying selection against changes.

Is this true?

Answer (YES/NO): YES